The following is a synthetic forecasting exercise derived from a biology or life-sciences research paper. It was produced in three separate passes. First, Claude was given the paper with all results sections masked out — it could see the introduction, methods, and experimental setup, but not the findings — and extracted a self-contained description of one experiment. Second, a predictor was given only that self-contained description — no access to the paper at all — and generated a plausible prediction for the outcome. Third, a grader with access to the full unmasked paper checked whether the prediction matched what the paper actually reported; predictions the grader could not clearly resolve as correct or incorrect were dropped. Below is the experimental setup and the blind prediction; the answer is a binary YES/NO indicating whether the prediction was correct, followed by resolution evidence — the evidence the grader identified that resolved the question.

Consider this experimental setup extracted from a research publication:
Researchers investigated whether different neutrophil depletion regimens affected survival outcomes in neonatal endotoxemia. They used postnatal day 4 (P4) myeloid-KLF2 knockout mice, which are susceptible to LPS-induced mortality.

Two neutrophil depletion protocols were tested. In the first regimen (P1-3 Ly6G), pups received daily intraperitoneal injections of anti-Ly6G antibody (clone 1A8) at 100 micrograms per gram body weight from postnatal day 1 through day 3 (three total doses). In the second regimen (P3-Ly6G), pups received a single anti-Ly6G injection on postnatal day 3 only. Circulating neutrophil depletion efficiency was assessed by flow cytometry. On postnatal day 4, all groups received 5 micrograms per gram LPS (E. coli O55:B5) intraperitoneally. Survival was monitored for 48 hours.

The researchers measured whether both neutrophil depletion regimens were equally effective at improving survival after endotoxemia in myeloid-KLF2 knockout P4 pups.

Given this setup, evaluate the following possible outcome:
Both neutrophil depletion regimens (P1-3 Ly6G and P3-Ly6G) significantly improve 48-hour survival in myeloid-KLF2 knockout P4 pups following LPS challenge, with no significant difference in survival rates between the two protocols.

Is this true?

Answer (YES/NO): NO